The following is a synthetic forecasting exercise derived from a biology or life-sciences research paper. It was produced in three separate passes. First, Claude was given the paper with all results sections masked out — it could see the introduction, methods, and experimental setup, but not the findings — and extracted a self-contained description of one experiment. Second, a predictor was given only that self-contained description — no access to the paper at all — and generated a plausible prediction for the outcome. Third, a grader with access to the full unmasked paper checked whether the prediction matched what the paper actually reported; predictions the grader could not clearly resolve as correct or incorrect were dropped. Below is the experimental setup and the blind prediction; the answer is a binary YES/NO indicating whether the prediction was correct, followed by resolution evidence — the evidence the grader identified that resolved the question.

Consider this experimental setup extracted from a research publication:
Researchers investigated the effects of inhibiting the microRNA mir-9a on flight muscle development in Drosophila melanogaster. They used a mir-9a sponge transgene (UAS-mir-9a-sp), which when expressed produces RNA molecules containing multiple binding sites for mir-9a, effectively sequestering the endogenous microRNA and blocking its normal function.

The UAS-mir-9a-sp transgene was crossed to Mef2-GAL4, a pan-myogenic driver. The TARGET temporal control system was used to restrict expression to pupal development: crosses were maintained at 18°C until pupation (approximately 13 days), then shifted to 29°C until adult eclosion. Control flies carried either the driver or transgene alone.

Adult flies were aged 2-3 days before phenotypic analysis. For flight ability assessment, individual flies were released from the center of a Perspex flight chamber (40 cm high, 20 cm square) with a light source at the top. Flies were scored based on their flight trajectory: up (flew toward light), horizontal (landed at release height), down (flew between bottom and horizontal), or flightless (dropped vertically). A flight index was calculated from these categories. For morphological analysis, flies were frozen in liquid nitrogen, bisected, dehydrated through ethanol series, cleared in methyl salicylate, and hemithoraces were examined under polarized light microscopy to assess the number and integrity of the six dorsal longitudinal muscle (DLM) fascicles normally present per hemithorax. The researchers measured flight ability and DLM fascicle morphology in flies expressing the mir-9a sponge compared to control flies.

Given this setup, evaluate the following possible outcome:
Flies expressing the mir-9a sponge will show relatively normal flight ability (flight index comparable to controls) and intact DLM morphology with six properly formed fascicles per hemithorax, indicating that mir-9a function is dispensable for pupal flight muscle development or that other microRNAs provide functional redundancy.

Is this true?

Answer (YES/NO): NO